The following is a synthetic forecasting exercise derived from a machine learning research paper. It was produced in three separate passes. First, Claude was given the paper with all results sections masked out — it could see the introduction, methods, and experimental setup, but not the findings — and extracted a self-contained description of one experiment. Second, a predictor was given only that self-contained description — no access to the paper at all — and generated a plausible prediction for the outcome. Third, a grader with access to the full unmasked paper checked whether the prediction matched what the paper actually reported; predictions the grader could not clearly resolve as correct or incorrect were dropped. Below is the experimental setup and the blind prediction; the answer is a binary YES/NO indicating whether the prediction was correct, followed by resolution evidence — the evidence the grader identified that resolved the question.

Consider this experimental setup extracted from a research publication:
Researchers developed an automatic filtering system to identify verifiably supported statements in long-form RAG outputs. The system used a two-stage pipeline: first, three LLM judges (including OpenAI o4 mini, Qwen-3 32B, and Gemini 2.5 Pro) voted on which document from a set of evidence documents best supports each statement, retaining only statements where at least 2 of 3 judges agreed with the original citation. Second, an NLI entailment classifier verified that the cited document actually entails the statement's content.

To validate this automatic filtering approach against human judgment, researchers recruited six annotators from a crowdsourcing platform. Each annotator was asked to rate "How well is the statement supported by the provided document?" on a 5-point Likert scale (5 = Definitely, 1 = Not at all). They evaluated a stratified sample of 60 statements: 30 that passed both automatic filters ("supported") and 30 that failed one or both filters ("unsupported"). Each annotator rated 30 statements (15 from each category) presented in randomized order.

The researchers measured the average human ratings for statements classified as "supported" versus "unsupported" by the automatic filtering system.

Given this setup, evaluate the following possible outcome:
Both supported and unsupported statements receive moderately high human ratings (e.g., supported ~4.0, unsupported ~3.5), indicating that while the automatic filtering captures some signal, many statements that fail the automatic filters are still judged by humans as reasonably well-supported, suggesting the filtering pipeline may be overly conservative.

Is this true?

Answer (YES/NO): NO